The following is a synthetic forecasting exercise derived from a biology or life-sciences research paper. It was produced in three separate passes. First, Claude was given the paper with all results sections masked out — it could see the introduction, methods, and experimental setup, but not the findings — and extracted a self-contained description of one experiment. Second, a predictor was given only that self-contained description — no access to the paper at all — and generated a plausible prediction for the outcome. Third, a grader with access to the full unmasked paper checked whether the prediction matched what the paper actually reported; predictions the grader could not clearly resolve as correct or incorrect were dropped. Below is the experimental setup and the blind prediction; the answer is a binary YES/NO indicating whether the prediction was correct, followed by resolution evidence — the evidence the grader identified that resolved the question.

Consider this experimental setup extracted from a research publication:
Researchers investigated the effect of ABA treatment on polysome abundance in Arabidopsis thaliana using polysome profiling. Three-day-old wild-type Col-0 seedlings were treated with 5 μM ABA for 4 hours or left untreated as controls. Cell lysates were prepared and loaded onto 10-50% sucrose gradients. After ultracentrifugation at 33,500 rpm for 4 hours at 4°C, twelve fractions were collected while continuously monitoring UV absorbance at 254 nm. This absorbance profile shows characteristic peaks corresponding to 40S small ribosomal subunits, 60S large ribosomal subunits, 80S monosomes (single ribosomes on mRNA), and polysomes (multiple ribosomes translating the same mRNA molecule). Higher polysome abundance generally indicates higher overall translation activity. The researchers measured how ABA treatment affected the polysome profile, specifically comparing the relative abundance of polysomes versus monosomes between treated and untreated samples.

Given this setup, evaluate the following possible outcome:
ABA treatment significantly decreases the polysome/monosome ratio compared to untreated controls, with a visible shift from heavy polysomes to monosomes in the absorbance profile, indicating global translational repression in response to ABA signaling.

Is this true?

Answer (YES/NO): YES